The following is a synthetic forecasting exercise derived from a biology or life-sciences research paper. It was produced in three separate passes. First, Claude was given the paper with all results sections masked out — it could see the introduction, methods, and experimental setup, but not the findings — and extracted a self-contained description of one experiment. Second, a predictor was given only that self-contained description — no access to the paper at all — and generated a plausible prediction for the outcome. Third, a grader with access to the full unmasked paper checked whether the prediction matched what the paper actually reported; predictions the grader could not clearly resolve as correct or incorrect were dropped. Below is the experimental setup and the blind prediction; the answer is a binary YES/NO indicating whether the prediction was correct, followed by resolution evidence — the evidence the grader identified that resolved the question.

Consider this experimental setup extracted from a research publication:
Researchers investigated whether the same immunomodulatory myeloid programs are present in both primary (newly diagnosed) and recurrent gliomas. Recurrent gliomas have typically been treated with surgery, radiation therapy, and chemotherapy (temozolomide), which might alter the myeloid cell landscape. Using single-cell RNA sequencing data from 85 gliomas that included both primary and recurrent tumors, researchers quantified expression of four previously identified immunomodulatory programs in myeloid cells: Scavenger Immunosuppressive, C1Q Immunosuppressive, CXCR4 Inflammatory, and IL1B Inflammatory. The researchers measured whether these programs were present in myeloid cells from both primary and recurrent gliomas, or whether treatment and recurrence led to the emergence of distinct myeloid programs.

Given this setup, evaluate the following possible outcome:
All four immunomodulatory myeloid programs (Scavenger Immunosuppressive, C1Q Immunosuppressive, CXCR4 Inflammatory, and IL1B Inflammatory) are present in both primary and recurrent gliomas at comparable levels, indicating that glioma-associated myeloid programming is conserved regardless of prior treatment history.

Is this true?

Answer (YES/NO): YES